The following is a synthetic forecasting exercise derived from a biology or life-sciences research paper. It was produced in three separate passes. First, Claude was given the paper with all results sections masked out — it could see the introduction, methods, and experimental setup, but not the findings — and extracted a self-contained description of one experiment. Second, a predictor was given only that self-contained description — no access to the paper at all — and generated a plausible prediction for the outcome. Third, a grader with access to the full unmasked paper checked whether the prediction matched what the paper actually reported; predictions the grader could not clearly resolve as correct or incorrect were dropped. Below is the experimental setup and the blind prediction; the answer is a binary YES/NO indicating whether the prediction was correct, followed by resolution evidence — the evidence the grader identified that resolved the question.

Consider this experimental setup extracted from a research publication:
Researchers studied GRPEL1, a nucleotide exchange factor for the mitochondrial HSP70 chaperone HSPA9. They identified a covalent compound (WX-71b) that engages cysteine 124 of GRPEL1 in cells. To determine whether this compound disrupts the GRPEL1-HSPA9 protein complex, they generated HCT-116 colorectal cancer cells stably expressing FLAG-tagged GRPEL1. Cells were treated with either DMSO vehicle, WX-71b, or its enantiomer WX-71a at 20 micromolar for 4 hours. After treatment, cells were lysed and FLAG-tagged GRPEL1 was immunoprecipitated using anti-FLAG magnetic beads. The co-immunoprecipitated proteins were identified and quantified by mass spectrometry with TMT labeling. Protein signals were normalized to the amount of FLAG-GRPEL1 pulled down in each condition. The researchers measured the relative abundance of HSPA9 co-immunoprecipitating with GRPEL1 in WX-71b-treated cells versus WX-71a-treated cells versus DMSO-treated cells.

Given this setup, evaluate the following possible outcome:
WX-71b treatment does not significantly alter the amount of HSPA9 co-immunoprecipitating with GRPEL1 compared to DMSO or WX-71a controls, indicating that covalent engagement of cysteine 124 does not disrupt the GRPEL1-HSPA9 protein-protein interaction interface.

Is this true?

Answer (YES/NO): NO